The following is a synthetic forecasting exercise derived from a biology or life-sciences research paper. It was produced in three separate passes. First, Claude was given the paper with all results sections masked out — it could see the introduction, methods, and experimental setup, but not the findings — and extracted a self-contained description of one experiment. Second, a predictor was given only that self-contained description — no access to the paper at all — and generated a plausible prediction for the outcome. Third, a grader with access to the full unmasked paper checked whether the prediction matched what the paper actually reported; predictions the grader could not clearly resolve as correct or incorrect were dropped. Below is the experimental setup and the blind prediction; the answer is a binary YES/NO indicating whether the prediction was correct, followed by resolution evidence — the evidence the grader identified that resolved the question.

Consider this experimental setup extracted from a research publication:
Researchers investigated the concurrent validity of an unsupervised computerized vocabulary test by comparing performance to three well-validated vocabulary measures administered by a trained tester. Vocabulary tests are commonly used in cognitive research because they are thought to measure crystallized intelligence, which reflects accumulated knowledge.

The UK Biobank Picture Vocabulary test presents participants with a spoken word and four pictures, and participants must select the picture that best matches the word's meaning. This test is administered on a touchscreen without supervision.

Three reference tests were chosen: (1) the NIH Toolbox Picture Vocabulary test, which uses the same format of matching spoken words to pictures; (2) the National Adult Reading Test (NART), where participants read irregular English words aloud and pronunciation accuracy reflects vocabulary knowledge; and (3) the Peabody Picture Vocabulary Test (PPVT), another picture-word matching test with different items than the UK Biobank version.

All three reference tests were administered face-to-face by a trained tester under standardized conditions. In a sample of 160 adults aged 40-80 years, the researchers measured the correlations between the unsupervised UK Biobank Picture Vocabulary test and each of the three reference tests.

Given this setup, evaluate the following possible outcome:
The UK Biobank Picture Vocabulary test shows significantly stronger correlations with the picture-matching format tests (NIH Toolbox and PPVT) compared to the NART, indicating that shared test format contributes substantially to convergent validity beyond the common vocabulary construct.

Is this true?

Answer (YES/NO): NO